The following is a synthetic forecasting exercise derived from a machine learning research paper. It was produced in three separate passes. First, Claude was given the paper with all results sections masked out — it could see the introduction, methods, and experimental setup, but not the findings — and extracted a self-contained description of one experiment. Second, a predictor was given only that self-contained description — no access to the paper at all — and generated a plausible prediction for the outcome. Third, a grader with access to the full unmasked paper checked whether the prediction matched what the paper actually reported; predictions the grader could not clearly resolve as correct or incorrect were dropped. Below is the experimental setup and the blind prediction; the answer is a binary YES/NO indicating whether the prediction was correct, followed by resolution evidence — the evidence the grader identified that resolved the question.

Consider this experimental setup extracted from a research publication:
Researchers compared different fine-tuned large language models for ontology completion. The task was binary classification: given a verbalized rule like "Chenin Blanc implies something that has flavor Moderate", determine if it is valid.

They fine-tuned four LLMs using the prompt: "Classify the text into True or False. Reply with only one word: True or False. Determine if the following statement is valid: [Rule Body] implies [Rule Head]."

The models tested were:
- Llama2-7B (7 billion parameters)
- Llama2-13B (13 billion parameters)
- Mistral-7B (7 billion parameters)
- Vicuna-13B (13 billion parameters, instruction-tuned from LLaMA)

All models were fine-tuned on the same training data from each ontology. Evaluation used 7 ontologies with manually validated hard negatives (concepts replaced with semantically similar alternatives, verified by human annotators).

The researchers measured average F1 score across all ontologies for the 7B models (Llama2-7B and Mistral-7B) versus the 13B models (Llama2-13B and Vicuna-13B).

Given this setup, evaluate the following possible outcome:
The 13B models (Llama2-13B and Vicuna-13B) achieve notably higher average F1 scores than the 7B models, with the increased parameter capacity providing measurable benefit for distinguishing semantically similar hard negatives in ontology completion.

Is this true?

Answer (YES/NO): NO